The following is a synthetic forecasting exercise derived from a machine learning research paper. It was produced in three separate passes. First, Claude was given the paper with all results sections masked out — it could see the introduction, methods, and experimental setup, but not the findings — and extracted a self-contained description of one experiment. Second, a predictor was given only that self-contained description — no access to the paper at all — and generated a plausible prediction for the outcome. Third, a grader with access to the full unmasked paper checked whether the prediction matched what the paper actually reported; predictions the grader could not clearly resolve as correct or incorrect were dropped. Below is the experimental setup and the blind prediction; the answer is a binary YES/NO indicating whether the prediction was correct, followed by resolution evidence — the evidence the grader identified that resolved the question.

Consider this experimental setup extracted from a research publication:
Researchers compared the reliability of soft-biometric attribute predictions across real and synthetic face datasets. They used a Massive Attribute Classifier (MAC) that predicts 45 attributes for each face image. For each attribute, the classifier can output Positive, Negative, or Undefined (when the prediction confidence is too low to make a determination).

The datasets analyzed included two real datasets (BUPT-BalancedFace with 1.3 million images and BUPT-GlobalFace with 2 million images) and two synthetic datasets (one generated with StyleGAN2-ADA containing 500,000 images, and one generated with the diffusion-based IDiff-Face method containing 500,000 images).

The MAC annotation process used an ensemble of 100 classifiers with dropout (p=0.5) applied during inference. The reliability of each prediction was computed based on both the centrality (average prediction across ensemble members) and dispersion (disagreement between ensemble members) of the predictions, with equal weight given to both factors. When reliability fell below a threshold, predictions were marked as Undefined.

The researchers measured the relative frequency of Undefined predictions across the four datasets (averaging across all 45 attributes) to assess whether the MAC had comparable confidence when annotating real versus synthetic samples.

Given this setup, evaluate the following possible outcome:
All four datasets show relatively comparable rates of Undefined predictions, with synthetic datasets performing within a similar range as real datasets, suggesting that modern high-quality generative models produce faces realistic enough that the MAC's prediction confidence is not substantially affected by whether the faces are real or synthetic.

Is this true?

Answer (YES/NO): YES